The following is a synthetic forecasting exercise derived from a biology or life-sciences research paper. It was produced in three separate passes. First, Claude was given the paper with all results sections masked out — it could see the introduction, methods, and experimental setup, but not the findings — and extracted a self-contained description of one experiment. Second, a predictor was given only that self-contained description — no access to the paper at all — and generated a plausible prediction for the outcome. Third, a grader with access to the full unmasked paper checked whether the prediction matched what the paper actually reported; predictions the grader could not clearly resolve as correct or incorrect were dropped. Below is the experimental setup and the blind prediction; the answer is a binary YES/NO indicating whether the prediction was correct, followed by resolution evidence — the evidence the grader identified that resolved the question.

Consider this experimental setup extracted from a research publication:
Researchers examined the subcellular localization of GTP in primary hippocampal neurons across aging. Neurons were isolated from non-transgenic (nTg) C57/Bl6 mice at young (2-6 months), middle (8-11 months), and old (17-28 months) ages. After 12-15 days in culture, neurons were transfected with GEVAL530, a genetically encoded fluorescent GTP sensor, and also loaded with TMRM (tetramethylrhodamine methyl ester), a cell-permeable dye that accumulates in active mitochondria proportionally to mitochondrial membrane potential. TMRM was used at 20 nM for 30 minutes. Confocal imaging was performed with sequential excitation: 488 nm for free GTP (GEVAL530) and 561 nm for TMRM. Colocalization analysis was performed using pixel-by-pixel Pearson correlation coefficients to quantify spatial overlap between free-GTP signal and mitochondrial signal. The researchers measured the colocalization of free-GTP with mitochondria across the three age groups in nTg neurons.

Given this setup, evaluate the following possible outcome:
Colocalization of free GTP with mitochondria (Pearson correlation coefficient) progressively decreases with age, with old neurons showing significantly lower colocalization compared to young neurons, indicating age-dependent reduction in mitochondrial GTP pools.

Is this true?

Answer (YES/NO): NO